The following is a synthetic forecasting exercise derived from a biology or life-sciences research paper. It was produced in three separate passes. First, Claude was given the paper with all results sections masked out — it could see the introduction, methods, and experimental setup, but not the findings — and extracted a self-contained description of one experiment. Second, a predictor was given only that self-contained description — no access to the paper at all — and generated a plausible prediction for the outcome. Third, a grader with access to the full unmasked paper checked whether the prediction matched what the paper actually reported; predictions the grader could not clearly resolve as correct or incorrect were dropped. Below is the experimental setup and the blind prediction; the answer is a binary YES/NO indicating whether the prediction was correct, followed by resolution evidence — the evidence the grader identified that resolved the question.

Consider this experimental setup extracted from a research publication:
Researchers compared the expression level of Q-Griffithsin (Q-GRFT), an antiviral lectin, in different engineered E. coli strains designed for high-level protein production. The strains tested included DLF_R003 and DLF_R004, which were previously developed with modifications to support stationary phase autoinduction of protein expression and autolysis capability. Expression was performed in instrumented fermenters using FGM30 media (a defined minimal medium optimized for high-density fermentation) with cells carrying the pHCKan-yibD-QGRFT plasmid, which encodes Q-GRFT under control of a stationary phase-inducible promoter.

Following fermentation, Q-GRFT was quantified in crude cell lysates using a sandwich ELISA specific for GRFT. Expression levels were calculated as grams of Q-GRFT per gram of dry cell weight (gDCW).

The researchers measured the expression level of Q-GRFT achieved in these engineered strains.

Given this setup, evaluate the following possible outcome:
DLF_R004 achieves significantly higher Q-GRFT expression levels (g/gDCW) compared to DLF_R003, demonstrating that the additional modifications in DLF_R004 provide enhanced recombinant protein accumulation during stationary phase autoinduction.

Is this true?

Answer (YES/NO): NO